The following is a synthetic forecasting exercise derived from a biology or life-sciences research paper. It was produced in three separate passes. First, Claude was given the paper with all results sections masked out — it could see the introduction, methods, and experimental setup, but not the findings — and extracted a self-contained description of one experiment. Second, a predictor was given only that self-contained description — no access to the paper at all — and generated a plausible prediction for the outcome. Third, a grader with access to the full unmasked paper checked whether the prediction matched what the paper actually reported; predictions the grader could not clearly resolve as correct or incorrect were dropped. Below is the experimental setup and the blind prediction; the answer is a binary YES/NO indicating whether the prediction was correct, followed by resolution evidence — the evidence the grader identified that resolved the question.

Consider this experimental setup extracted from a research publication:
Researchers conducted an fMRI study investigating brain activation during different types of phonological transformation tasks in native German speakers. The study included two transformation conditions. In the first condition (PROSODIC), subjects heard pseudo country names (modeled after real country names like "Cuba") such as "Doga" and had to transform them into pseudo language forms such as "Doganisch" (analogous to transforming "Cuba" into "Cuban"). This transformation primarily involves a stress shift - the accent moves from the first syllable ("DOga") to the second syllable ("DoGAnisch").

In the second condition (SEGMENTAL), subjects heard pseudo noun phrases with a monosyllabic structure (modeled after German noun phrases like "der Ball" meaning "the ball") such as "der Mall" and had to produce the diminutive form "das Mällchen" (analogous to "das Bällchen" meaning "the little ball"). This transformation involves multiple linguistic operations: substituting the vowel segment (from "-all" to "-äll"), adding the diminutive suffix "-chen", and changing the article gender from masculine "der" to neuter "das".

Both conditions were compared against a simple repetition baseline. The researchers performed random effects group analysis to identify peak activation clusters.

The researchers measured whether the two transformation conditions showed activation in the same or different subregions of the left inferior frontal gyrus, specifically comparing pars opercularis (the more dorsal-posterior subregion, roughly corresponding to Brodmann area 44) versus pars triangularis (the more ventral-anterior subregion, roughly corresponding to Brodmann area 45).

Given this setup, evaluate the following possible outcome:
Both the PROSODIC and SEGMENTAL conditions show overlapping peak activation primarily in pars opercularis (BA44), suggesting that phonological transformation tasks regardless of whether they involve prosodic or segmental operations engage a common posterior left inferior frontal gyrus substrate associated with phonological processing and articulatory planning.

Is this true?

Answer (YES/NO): NO